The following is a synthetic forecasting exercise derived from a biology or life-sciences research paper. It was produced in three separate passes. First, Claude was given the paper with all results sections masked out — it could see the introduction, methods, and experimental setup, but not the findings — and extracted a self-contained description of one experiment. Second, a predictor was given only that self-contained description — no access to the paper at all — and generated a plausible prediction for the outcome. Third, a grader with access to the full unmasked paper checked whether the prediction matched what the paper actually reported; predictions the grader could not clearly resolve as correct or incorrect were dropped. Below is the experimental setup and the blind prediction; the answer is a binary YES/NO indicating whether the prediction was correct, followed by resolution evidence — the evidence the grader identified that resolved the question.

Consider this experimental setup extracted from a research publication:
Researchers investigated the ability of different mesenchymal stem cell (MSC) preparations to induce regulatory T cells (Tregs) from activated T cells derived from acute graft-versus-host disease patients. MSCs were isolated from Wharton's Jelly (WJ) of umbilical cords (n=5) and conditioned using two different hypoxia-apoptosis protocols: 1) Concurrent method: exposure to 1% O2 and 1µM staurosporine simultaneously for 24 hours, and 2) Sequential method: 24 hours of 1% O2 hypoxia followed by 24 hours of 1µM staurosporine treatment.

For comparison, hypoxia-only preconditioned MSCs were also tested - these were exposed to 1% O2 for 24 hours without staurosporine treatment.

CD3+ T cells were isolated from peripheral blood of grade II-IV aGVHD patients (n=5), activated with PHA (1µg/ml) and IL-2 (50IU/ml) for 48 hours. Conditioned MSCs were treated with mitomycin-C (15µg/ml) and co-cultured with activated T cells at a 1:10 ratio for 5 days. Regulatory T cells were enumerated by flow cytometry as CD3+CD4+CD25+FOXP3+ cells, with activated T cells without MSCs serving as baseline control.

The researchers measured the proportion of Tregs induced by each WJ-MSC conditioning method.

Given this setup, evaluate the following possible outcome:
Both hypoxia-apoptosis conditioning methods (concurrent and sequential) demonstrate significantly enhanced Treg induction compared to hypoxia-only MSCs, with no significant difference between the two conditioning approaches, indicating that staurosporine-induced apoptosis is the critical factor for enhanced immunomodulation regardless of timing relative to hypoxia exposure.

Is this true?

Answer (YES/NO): NO